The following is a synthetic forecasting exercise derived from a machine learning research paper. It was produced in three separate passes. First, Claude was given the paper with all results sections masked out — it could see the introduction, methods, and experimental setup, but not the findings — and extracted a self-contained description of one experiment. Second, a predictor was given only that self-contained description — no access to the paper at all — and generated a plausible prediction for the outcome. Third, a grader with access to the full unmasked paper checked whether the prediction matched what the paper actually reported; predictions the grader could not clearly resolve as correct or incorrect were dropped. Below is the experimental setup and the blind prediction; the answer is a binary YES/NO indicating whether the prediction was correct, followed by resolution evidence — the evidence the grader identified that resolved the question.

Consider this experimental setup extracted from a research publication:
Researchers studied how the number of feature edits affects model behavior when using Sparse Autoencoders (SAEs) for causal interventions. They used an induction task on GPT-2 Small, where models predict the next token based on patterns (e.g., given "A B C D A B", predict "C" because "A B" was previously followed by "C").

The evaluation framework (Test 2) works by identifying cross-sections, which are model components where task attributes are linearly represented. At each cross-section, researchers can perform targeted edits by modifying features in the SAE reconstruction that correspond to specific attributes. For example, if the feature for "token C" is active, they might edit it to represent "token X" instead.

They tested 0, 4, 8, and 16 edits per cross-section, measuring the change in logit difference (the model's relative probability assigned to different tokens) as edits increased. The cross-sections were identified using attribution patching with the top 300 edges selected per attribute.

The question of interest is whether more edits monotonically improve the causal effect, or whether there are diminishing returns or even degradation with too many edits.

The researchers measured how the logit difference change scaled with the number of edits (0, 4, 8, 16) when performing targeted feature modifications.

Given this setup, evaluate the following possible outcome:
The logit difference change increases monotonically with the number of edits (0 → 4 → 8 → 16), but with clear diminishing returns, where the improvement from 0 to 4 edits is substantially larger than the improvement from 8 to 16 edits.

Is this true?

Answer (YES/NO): NO